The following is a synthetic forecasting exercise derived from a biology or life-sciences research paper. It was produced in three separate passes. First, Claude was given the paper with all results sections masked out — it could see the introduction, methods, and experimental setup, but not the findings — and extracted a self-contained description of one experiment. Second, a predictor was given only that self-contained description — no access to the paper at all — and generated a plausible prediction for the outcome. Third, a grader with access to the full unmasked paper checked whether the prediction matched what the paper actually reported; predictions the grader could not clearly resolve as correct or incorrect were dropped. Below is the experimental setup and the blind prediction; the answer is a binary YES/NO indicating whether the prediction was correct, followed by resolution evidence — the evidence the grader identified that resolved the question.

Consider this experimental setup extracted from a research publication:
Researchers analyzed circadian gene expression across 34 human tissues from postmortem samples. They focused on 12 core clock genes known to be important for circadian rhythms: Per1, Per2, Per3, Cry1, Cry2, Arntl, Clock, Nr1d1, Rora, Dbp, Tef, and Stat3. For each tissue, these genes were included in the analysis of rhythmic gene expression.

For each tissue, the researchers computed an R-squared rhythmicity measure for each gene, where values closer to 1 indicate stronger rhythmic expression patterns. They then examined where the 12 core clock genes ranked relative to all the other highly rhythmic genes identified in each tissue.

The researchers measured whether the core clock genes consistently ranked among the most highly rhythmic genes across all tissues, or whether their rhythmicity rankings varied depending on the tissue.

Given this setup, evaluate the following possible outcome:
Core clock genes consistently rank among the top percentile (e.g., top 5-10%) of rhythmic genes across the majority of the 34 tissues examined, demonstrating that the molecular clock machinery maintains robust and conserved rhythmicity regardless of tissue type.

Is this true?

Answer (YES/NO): NO